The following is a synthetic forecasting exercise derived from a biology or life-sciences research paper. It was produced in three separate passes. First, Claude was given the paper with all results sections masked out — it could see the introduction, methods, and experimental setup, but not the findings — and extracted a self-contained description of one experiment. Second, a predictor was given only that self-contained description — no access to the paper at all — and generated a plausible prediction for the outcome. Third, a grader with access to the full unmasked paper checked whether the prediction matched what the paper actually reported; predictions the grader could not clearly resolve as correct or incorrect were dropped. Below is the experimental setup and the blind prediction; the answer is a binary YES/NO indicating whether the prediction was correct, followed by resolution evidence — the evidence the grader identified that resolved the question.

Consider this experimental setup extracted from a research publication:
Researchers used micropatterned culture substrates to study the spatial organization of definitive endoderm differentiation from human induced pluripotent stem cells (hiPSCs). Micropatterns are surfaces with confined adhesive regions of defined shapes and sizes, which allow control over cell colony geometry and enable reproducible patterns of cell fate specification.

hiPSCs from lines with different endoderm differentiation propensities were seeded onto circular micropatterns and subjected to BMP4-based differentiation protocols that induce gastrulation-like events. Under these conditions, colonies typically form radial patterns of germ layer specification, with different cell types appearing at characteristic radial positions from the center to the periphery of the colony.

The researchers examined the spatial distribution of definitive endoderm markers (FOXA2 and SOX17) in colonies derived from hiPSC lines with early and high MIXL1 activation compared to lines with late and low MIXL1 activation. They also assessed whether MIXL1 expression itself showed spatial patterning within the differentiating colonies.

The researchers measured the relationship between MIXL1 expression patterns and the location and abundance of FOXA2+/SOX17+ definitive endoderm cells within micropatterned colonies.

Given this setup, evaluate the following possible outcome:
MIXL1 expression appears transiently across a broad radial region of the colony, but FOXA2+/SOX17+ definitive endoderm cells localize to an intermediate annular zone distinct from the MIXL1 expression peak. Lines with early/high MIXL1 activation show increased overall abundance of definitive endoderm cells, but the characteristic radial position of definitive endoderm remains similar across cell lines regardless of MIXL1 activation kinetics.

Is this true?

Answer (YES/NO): NO